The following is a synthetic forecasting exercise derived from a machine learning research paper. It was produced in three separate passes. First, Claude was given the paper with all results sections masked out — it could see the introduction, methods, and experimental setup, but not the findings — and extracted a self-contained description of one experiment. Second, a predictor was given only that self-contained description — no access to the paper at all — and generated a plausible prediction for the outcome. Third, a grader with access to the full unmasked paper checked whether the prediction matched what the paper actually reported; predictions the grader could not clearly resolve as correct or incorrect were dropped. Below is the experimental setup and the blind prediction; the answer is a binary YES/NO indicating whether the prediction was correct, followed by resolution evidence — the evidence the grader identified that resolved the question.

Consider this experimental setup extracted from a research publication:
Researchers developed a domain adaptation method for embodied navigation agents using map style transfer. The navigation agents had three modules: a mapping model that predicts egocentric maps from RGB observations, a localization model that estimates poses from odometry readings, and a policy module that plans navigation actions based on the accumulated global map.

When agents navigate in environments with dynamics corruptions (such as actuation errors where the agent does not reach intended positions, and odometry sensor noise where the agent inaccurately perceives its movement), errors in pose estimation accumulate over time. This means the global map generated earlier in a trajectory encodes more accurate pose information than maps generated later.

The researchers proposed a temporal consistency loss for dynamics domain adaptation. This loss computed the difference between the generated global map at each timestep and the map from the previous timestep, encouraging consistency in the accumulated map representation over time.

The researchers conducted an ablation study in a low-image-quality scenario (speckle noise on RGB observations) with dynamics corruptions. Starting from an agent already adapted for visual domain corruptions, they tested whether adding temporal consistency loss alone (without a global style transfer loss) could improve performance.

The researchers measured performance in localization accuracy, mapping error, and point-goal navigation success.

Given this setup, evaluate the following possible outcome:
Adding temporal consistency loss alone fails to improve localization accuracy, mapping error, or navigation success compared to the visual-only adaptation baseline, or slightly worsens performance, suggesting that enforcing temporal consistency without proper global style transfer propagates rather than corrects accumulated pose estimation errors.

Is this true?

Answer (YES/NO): NO